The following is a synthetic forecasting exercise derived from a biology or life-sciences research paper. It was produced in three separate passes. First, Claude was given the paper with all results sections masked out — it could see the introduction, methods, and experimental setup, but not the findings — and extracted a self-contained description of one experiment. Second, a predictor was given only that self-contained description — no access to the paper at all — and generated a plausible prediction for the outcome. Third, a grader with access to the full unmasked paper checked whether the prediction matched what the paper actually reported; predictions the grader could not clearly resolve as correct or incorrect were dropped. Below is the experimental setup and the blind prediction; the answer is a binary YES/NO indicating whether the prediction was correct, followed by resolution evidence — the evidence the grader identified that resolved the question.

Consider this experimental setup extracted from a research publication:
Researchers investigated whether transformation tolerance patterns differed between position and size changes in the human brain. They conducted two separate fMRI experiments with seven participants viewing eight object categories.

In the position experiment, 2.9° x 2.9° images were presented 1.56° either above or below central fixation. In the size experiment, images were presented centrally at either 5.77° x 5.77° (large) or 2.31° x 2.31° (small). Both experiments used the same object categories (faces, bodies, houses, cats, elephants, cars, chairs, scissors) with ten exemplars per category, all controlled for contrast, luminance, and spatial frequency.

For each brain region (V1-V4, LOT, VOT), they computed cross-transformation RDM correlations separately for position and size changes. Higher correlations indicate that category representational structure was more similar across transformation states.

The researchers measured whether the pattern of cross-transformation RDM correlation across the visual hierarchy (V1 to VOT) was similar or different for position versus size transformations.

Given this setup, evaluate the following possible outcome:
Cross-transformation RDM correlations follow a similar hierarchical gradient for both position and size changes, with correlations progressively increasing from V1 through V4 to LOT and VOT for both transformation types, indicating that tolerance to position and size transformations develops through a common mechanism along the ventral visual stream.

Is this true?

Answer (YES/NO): YES